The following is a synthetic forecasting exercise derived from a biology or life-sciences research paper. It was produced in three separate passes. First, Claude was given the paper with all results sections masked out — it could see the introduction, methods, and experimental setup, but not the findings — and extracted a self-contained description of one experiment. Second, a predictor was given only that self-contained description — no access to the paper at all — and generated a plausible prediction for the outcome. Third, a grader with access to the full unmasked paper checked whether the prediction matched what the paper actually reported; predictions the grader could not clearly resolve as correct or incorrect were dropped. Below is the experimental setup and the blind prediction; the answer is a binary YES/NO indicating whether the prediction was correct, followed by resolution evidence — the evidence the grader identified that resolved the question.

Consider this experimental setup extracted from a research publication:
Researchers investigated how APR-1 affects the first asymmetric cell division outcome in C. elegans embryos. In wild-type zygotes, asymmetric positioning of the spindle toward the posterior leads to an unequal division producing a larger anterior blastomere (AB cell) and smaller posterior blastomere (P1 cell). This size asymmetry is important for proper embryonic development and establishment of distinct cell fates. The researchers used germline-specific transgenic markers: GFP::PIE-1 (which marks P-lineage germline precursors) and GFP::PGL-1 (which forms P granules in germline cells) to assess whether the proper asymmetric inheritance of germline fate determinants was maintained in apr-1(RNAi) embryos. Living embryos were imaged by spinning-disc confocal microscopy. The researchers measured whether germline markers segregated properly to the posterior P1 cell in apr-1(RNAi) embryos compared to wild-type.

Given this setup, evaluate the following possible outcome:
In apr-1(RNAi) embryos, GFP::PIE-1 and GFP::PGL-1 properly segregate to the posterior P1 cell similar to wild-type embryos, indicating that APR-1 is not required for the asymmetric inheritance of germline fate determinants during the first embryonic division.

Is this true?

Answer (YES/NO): YES